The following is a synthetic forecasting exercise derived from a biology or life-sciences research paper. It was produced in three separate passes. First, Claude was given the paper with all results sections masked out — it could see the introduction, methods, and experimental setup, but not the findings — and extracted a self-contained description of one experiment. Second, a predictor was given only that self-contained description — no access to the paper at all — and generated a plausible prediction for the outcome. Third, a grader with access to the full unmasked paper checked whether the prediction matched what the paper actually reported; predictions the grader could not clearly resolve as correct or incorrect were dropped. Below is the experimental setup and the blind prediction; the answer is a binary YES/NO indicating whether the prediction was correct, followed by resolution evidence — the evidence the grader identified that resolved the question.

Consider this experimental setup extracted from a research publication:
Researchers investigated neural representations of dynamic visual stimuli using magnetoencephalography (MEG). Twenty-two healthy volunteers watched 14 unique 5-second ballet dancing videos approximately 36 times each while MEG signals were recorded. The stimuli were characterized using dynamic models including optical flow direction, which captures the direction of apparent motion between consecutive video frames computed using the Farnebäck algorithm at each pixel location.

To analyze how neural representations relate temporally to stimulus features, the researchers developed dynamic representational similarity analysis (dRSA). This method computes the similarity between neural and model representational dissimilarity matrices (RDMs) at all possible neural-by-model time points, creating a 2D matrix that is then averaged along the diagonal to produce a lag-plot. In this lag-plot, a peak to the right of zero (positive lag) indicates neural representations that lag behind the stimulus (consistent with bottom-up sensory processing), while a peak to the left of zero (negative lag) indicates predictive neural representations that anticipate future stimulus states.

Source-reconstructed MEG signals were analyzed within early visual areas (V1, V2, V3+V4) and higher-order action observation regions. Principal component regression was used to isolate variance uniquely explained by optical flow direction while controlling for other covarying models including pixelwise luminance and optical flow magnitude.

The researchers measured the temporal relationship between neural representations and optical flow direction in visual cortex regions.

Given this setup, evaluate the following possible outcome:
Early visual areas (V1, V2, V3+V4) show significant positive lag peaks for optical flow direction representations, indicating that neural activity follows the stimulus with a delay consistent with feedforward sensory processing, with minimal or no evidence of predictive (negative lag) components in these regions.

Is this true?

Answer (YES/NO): NO